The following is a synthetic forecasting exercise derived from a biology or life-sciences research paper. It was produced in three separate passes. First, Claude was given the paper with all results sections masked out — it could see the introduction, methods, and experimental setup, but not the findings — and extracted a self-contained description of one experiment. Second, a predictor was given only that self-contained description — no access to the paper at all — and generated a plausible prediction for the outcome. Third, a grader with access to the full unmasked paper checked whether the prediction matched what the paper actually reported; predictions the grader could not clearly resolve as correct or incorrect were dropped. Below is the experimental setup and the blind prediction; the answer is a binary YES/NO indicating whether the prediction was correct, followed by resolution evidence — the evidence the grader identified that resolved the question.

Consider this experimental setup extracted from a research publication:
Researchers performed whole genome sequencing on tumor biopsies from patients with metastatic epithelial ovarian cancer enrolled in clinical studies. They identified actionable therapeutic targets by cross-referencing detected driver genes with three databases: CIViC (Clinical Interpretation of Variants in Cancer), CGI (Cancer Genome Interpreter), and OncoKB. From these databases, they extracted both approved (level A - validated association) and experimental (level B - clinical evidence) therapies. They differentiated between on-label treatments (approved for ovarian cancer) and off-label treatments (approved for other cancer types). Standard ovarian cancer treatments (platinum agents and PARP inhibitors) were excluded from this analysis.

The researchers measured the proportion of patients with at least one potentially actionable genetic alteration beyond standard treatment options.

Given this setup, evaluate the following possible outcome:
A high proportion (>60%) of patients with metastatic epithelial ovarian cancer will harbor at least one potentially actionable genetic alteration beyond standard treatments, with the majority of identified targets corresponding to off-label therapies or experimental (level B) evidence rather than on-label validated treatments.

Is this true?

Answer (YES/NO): NO